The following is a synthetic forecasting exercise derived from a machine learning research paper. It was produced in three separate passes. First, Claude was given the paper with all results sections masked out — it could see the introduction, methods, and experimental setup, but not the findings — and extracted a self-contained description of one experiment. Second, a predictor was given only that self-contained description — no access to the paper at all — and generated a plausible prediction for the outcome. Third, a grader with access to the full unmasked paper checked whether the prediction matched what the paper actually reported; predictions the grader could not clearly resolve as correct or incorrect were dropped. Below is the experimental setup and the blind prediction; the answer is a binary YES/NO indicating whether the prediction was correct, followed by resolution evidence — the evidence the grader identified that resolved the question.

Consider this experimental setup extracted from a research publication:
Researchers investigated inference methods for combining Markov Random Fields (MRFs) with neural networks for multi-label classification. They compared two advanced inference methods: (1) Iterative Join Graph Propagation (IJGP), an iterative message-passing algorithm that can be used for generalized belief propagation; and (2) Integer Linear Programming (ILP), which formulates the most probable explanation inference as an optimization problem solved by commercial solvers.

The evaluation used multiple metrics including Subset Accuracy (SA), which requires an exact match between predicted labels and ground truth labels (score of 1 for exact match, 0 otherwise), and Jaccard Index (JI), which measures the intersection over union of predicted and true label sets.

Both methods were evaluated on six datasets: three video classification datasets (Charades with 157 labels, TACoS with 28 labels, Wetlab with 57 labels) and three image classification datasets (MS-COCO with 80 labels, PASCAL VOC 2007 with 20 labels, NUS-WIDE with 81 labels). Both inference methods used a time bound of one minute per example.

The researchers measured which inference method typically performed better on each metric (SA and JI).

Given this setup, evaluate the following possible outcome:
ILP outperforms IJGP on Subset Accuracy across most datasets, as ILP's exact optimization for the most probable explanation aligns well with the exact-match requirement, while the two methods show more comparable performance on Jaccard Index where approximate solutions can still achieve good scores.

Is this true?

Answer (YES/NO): NO